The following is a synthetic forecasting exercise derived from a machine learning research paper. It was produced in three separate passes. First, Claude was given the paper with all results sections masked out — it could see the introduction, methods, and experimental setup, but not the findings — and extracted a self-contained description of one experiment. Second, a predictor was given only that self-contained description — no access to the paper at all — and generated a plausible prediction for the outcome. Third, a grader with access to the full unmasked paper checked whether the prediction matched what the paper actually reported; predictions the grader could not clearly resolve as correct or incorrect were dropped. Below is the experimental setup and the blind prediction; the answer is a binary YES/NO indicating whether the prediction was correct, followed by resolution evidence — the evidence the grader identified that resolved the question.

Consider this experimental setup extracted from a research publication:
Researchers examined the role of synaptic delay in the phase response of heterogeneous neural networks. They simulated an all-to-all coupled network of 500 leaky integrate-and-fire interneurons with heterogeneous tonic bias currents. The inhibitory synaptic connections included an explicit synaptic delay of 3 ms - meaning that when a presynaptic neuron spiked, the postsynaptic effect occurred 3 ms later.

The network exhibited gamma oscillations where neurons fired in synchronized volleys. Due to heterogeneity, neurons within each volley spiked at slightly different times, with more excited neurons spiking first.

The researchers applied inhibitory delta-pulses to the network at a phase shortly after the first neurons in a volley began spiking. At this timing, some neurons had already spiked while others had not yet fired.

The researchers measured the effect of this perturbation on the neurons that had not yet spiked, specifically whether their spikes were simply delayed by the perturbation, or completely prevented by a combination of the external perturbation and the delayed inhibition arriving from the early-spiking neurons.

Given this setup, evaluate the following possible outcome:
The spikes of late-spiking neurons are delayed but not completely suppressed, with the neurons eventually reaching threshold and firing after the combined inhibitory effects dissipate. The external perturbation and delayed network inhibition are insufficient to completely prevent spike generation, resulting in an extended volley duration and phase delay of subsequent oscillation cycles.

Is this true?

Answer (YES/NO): NO